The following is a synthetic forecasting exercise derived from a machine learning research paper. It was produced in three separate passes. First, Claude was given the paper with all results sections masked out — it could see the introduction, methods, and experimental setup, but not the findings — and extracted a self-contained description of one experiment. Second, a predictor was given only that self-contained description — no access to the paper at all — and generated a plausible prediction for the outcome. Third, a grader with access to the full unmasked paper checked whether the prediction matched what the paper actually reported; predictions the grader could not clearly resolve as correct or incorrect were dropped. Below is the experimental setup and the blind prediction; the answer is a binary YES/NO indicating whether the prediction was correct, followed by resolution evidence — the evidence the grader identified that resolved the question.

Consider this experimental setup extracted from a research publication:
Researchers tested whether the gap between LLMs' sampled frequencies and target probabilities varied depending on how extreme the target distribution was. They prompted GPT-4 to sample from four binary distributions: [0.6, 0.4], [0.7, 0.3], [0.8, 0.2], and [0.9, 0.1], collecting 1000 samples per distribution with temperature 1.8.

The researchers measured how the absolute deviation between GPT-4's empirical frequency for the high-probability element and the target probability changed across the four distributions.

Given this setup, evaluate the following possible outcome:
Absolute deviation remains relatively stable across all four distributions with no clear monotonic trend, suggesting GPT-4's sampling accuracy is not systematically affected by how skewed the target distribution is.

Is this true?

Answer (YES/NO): NO